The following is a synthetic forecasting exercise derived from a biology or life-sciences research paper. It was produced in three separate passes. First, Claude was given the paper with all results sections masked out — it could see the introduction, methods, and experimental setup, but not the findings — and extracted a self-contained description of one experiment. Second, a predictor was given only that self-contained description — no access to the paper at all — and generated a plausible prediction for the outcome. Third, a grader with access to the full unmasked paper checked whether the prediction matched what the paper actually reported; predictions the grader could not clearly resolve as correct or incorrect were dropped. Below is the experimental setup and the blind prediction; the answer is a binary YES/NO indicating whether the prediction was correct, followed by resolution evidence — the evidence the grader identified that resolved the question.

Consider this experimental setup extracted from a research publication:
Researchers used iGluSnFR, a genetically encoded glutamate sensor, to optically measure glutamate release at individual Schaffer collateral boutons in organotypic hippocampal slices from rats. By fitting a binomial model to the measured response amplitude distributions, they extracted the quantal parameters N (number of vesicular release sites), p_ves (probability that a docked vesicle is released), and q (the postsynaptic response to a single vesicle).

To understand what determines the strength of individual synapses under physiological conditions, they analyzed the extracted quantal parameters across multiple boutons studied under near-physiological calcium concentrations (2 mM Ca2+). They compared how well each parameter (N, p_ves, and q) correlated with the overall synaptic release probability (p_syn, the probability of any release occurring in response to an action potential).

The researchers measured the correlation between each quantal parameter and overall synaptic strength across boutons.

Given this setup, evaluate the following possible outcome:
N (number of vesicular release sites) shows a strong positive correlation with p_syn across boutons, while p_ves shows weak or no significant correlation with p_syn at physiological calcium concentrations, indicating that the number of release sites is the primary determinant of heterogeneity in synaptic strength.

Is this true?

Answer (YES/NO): NO